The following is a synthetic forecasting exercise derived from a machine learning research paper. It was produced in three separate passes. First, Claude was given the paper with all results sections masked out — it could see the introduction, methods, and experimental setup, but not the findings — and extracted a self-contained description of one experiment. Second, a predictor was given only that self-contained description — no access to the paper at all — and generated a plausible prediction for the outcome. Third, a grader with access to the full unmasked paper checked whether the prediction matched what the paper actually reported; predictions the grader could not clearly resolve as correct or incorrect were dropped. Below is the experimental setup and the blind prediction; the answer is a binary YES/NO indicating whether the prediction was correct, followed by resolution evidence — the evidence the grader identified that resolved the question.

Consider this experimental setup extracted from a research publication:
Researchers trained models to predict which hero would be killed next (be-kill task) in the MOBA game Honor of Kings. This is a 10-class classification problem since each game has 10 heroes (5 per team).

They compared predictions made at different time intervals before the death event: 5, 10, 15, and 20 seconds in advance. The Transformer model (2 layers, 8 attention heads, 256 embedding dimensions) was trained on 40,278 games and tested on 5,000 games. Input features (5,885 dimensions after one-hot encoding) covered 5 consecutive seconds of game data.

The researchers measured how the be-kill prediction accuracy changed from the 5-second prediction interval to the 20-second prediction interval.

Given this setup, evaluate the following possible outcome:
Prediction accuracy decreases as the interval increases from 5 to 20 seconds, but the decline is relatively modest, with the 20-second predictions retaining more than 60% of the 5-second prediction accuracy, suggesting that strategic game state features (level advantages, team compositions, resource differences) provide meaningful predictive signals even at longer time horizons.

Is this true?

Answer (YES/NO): NO